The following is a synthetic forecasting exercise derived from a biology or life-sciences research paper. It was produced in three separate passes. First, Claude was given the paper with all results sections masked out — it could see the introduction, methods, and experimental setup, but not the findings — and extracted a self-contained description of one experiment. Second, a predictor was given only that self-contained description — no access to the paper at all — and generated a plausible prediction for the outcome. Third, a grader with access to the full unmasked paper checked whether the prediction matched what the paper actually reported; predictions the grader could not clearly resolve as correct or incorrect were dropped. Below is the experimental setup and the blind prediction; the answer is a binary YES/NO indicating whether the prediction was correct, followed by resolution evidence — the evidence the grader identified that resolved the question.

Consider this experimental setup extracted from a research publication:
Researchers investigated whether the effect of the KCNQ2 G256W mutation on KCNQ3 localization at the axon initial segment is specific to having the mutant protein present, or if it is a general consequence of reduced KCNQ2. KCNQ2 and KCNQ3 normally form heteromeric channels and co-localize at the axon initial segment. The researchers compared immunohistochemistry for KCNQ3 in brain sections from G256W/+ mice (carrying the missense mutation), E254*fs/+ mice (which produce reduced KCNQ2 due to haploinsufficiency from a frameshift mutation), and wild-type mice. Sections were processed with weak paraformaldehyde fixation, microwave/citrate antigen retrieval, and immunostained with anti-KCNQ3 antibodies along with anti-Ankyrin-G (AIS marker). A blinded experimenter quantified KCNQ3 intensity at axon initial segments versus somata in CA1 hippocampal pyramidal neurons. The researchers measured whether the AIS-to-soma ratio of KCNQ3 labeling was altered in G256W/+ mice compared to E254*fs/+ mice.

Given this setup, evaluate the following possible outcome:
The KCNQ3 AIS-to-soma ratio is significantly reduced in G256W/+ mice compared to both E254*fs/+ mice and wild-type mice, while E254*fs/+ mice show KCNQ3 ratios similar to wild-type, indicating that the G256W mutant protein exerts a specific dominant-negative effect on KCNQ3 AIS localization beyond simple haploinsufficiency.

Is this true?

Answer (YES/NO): YES